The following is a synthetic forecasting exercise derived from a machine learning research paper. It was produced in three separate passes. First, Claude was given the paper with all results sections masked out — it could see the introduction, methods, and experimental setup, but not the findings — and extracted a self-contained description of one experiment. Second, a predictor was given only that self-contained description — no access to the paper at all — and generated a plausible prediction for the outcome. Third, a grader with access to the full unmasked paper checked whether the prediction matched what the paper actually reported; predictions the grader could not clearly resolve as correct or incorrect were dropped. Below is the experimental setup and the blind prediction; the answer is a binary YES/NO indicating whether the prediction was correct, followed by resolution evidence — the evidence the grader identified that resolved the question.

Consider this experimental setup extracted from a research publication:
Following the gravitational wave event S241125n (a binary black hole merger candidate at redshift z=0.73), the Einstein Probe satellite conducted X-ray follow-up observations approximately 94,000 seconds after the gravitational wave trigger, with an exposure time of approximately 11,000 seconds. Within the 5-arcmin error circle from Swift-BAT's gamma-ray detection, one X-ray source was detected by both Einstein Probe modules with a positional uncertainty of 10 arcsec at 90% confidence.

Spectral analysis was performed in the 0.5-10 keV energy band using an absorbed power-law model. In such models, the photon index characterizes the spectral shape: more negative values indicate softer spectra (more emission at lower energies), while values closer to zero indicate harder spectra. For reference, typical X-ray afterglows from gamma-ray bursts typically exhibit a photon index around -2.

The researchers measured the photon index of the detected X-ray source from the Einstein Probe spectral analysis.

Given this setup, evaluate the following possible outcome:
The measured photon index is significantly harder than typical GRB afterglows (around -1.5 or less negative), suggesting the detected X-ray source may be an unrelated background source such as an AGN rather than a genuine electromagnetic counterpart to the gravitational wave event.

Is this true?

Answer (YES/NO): NO